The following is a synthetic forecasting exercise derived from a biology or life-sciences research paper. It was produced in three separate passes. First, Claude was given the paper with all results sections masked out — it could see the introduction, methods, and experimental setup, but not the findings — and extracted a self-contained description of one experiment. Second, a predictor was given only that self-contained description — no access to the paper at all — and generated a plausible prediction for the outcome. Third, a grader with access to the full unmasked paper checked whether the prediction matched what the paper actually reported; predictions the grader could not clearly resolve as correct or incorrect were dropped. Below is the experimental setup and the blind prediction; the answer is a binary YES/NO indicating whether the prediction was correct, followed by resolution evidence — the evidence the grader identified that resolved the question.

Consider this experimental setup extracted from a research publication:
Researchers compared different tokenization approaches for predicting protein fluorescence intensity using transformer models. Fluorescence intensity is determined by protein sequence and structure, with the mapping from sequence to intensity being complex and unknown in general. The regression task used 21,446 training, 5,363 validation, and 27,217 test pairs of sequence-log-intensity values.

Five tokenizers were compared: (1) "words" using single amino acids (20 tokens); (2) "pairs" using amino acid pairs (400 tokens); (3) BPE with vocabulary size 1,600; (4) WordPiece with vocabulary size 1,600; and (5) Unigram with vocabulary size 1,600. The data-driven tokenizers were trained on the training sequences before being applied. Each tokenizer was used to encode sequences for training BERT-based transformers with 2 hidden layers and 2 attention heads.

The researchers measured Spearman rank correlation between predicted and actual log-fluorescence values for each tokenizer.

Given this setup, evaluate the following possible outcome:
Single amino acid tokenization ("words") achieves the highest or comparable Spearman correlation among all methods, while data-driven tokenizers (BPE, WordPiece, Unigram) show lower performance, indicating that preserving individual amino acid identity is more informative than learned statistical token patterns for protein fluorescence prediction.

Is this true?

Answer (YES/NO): NO